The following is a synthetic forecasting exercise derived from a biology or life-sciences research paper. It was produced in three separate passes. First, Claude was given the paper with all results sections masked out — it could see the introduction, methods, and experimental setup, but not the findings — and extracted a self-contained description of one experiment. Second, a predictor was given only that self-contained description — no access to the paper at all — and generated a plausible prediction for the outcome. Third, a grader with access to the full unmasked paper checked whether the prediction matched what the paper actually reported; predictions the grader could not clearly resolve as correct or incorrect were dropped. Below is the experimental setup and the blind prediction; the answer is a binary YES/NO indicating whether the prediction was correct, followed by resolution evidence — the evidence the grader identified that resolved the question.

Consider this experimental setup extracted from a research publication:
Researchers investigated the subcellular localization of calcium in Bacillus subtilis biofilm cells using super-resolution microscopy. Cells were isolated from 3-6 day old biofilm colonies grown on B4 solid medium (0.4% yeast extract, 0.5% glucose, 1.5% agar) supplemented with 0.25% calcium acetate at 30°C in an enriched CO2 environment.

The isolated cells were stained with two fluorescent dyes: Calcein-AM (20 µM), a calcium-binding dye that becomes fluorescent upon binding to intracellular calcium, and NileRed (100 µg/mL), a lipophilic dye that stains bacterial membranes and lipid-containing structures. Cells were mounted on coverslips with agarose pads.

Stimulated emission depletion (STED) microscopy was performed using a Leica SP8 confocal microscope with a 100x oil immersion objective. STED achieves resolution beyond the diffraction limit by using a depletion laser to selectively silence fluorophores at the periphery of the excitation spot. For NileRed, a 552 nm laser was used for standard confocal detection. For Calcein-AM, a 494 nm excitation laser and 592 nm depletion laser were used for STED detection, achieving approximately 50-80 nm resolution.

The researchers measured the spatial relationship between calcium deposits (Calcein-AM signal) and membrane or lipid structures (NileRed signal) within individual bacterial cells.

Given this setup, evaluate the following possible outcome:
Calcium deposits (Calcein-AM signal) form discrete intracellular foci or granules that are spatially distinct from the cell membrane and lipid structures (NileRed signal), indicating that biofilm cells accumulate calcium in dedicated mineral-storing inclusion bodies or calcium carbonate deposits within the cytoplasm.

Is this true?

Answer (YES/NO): NO